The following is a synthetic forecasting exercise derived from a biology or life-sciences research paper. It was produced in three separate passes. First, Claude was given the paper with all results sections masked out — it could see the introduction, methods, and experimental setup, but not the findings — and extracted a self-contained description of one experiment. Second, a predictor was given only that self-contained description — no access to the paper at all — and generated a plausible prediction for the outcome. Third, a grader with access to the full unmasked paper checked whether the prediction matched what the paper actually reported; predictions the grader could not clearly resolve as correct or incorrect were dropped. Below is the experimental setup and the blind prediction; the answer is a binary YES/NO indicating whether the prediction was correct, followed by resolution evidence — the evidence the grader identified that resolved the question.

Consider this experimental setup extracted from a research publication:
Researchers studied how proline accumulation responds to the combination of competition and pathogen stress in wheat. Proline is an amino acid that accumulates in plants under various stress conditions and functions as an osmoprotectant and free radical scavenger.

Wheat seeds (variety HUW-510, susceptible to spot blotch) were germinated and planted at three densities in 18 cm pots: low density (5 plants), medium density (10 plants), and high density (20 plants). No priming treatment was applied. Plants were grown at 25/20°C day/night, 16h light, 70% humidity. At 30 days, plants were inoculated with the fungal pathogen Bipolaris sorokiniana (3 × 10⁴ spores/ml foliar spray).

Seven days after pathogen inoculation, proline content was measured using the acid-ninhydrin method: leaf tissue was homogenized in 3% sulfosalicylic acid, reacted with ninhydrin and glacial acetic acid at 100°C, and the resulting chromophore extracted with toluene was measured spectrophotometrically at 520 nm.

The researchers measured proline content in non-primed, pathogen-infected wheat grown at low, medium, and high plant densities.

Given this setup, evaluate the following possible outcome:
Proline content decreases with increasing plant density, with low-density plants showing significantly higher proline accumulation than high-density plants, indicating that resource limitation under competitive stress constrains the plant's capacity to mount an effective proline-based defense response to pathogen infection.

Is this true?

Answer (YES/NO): YES